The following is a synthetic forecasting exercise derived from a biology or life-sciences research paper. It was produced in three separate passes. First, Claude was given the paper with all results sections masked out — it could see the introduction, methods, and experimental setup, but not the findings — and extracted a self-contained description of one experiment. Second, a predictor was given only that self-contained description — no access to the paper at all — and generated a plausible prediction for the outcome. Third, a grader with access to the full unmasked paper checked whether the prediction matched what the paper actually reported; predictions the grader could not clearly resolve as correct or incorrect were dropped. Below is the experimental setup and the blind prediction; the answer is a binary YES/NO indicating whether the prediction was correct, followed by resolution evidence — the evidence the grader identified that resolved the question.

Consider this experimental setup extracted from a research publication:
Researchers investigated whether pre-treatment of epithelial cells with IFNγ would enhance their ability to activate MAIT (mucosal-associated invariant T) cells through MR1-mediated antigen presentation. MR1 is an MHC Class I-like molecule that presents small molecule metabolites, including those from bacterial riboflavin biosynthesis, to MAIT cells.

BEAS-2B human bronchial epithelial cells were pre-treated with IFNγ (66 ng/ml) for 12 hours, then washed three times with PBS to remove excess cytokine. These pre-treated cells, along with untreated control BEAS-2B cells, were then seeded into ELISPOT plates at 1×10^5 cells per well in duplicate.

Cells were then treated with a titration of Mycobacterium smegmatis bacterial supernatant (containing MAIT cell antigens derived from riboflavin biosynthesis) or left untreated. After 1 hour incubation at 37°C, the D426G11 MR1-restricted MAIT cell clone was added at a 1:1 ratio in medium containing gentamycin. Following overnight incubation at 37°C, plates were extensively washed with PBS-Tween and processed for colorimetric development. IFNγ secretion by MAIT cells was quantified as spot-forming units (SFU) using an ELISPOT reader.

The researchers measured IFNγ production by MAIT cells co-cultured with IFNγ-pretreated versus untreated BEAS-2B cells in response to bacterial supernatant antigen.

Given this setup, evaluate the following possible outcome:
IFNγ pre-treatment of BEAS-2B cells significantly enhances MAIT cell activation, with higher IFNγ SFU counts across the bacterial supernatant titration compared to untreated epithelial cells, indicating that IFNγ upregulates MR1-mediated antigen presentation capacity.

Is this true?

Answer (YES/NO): YES